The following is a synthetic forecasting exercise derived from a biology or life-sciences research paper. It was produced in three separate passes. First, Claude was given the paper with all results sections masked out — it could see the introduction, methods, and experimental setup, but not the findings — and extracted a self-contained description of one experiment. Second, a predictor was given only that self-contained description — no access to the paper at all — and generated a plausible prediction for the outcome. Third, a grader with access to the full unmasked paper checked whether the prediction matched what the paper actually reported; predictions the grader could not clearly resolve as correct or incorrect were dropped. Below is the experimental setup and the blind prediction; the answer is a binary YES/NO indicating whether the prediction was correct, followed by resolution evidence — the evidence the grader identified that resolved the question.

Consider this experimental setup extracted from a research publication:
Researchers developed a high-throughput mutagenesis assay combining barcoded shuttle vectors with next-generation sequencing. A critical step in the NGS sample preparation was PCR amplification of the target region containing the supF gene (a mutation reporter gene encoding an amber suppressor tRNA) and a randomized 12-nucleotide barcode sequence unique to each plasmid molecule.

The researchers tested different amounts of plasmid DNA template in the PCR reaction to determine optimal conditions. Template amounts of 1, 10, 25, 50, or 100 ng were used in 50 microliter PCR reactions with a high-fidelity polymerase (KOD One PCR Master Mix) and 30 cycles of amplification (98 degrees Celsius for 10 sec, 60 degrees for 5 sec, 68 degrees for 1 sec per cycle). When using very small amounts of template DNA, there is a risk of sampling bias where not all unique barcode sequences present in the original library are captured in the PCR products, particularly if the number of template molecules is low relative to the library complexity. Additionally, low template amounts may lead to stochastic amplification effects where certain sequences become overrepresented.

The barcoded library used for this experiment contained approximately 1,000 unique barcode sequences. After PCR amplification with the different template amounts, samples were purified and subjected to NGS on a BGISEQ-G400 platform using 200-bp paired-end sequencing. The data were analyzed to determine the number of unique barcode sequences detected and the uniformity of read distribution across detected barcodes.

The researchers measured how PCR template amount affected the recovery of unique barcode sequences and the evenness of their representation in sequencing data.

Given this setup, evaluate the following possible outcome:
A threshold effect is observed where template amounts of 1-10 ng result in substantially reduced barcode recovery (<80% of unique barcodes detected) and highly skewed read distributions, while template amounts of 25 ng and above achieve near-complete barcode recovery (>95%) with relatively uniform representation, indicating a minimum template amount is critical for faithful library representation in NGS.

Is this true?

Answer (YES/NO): NO